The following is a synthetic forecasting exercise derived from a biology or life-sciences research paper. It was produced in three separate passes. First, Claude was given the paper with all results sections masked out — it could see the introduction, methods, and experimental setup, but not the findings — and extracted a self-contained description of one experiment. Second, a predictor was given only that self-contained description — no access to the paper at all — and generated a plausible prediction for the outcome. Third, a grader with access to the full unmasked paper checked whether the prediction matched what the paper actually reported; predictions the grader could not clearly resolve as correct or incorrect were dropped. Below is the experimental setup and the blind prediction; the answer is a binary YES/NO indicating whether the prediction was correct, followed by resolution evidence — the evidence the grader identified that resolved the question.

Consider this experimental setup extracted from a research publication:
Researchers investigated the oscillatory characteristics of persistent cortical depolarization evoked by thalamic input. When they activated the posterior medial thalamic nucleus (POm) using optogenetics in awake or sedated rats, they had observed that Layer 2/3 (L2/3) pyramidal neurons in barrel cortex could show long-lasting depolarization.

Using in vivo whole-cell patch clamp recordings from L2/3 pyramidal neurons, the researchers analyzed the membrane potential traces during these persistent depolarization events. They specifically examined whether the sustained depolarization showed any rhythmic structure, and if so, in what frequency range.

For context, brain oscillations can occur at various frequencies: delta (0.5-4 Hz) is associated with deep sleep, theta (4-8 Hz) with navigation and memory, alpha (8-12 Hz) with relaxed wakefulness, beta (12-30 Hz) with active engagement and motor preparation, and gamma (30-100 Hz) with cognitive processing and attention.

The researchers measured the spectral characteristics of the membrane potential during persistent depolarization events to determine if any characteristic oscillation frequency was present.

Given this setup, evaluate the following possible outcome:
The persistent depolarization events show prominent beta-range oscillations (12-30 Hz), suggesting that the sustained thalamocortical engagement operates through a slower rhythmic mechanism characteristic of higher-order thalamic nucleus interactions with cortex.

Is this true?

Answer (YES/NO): YES